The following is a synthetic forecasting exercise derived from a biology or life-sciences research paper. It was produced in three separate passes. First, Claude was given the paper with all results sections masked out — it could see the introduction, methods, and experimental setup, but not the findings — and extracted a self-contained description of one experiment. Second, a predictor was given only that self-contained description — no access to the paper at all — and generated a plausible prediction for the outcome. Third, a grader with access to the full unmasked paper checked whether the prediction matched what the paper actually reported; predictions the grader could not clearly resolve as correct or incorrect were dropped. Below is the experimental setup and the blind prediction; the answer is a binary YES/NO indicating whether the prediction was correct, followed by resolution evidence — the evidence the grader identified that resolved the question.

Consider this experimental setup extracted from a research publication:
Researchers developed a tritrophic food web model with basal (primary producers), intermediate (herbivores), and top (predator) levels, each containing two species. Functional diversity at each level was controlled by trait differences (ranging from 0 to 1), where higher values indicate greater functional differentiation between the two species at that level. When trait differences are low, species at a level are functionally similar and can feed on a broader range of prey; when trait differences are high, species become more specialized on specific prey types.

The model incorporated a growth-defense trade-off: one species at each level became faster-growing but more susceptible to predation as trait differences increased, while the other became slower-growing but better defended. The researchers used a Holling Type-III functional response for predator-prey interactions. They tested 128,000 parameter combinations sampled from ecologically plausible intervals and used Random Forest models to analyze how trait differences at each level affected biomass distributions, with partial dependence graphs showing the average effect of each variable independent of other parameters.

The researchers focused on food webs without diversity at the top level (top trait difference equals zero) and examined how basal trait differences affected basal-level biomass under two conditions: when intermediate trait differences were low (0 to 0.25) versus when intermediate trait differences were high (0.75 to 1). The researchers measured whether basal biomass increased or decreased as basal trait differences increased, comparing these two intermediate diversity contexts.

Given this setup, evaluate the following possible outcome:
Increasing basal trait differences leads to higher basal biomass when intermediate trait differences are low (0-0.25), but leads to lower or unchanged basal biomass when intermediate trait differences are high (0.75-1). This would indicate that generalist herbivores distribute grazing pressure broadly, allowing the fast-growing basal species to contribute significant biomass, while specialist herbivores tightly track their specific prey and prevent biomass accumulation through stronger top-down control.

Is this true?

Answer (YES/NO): NO